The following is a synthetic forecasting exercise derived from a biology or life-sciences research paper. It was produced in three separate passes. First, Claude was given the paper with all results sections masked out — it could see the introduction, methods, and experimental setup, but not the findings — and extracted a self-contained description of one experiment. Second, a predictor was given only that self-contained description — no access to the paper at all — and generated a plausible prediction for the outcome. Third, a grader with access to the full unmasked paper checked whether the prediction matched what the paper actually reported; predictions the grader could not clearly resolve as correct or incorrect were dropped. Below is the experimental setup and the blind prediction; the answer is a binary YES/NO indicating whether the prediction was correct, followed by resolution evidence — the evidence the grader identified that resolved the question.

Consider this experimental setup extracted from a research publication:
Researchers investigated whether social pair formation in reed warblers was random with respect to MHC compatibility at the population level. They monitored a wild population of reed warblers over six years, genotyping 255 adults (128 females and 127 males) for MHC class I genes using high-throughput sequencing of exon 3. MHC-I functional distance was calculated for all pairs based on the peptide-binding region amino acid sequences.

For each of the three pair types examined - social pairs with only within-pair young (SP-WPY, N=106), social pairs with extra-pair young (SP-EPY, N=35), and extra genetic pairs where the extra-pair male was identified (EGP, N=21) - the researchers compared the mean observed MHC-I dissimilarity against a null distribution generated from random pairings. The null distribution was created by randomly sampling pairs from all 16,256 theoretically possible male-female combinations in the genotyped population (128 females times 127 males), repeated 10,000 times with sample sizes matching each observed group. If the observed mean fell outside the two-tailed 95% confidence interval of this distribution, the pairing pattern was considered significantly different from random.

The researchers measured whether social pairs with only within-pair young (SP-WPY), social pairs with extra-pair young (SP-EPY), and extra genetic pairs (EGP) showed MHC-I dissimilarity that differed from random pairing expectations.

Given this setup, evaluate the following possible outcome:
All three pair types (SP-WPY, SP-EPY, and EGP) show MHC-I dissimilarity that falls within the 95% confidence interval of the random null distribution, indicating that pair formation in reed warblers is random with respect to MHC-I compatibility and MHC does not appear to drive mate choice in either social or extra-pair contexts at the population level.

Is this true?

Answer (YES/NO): NO